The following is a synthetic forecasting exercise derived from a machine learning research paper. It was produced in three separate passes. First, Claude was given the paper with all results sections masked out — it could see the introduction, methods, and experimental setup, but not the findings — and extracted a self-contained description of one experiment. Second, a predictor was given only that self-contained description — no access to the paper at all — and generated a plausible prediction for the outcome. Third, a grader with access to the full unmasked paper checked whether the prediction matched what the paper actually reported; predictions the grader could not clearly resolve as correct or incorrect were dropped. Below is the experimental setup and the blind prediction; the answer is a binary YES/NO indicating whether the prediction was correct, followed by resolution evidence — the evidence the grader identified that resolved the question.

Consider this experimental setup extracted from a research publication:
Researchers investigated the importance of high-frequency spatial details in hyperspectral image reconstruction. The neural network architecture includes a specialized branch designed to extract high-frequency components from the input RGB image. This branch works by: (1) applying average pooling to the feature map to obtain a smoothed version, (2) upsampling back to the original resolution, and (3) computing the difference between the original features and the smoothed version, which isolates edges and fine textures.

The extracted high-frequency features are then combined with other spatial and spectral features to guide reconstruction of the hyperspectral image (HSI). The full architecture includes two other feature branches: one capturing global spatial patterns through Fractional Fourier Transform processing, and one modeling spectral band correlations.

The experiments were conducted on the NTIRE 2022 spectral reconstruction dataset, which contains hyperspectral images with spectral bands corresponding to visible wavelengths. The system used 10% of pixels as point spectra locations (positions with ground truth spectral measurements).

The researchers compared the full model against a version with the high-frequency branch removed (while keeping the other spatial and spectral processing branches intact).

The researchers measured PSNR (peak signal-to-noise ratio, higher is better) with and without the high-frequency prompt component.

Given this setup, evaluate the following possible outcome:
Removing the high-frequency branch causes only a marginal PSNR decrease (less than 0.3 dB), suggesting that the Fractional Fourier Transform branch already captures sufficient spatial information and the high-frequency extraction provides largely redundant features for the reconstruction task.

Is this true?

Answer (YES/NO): NO